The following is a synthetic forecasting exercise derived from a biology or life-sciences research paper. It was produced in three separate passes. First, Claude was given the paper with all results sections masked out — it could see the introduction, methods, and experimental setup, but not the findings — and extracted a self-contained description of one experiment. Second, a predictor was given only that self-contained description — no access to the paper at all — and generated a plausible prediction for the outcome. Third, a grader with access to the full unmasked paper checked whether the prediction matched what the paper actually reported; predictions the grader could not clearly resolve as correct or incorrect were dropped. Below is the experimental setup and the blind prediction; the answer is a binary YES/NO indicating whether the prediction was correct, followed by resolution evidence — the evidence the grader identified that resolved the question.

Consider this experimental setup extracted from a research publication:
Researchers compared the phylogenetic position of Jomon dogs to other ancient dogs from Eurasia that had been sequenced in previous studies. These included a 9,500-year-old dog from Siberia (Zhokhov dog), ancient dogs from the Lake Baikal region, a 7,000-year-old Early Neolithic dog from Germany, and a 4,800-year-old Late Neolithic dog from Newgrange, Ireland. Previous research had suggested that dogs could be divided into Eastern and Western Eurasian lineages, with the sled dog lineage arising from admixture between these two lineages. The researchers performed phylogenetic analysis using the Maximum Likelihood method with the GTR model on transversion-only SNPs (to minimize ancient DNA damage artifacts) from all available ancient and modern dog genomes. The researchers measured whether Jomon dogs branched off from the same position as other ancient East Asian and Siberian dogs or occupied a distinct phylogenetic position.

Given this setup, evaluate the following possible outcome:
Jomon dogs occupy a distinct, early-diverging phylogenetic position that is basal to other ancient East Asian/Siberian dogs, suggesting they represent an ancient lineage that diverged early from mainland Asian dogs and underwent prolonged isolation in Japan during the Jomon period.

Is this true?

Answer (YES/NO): NO